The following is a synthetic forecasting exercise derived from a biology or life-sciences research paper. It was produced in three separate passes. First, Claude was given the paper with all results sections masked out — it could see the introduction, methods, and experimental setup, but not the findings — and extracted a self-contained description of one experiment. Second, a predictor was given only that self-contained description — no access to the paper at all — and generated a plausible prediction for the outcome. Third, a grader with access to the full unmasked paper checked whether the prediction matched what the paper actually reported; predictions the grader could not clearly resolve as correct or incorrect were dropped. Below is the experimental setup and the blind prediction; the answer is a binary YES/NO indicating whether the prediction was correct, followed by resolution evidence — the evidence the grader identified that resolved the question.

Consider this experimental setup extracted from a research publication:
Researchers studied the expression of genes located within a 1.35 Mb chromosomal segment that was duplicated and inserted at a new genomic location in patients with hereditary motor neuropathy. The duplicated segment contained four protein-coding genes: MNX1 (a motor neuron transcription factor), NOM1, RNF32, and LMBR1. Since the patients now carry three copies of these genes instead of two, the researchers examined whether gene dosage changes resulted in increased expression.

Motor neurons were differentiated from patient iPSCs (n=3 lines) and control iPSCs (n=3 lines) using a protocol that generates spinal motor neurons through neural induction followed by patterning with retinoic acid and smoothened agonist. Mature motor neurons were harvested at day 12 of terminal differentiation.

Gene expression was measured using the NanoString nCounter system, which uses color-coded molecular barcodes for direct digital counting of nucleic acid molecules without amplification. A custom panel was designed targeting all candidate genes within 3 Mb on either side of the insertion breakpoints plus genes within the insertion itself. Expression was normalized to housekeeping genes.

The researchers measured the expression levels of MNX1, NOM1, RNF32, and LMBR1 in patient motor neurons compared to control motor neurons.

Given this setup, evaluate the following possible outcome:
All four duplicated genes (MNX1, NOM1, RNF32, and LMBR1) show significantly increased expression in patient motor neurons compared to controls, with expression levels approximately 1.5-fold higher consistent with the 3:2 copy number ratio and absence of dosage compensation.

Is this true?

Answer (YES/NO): NO